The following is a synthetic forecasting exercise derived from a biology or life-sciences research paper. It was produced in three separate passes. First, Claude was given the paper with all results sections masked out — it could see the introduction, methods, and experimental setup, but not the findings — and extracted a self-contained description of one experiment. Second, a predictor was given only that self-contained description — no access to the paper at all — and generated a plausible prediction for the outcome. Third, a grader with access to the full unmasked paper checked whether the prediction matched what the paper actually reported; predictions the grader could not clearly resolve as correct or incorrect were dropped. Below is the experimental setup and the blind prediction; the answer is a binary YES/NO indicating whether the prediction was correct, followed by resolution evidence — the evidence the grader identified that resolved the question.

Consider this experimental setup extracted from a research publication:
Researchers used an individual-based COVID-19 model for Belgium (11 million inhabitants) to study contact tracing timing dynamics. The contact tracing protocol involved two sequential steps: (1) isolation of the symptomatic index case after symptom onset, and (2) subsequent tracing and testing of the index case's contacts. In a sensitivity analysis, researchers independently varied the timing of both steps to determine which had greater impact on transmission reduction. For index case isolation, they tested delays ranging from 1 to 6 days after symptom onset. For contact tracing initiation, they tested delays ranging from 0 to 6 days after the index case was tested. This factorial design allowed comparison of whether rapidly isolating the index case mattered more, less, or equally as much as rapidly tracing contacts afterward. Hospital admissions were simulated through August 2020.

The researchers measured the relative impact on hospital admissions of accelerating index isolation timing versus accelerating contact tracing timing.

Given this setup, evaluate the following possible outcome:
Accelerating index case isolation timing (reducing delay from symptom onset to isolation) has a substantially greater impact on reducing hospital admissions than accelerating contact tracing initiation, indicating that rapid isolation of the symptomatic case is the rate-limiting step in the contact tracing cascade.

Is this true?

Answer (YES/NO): YES